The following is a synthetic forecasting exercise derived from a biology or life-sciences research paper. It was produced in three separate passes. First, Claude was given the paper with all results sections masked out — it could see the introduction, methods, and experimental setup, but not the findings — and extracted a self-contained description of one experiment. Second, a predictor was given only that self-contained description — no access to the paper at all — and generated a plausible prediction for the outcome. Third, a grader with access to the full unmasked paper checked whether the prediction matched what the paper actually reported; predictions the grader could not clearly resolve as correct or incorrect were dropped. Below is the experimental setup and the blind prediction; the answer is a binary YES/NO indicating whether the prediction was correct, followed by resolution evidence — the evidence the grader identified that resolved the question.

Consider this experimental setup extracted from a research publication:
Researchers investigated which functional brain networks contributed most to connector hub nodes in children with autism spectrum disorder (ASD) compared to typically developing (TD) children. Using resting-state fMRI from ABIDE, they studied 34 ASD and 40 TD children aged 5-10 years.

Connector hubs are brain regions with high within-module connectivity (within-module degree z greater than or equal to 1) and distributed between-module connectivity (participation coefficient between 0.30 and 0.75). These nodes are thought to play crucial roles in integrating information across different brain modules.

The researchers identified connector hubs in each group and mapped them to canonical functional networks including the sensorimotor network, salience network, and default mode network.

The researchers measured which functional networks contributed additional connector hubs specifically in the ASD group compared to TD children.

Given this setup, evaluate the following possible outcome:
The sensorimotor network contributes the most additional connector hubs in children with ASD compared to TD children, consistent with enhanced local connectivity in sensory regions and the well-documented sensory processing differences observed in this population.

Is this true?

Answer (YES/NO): NO